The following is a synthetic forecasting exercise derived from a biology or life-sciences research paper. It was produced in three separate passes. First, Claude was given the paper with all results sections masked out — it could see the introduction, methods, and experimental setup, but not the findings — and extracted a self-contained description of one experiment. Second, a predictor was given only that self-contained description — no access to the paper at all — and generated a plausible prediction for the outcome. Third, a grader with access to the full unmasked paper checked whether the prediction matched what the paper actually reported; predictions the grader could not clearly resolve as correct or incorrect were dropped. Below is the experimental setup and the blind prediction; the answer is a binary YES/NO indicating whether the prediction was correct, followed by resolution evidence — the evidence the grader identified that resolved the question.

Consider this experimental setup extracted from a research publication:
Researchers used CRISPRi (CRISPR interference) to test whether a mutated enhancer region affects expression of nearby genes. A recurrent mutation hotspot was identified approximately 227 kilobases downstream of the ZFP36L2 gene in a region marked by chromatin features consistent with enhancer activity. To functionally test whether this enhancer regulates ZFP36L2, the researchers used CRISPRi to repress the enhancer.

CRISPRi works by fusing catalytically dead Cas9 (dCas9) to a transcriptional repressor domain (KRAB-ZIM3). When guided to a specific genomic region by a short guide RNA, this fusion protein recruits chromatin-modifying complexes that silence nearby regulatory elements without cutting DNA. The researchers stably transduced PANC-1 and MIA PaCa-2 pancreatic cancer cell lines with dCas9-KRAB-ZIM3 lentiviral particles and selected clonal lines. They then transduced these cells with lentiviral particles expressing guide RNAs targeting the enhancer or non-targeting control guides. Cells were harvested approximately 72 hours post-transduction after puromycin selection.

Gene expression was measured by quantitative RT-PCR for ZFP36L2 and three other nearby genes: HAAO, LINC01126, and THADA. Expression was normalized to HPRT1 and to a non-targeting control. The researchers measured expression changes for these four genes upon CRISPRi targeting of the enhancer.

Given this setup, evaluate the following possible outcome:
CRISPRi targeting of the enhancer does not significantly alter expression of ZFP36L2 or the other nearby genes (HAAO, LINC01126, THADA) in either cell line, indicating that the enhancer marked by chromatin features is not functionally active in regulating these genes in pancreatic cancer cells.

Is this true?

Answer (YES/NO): NO